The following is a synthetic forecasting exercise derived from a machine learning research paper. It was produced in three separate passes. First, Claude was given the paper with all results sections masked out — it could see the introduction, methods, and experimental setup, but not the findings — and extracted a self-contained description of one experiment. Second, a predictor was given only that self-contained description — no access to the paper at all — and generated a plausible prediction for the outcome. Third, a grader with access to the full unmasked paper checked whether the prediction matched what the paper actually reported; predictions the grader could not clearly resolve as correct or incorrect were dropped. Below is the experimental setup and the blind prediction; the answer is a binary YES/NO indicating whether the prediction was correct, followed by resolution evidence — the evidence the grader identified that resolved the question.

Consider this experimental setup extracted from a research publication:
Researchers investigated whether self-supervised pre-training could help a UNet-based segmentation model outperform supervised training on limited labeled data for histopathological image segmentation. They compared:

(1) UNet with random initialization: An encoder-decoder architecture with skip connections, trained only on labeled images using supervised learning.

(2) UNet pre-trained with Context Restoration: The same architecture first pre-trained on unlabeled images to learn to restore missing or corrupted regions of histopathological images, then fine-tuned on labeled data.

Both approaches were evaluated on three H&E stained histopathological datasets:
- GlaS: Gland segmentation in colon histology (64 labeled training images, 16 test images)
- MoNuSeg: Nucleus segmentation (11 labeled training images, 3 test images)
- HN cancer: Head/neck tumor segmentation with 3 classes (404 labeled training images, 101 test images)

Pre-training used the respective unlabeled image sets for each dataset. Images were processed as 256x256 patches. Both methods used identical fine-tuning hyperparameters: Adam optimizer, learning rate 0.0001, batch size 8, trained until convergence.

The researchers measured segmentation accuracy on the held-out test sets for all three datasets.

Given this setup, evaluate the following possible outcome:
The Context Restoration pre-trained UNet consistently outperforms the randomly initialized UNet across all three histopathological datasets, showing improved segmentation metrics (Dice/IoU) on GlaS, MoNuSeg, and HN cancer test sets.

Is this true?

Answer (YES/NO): YES